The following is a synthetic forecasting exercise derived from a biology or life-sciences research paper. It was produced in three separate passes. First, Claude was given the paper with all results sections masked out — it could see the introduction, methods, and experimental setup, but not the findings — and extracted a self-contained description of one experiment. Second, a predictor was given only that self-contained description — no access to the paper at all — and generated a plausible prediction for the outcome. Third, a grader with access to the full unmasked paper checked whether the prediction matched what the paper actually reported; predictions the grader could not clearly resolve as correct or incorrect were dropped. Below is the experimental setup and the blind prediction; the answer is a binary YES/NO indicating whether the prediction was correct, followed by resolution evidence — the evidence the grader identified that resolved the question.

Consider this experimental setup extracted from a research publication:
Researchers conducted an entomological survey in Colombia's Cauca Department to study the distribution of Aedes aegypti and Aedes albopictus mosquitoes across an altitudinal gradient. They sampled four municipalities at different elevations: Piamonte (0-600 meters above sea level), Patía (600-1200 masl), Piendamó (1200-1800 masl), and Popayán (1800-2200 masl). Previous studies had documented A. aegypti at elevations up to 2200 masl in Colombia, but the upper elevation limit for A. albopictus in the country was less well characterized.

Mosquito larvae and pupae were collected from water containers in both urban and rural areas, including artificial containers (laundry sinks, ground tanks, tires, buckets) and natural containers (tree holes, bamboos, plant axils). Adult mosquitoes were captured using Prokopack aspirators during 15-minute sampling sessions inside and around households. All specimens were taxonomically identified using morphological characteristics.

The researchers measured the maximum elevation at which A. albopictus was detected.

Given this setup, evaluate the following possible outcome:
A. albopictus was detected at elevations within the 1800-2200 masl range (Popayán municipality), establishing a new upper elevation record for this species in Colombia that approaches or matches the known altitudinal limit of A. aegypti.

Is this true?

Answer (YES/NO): YES